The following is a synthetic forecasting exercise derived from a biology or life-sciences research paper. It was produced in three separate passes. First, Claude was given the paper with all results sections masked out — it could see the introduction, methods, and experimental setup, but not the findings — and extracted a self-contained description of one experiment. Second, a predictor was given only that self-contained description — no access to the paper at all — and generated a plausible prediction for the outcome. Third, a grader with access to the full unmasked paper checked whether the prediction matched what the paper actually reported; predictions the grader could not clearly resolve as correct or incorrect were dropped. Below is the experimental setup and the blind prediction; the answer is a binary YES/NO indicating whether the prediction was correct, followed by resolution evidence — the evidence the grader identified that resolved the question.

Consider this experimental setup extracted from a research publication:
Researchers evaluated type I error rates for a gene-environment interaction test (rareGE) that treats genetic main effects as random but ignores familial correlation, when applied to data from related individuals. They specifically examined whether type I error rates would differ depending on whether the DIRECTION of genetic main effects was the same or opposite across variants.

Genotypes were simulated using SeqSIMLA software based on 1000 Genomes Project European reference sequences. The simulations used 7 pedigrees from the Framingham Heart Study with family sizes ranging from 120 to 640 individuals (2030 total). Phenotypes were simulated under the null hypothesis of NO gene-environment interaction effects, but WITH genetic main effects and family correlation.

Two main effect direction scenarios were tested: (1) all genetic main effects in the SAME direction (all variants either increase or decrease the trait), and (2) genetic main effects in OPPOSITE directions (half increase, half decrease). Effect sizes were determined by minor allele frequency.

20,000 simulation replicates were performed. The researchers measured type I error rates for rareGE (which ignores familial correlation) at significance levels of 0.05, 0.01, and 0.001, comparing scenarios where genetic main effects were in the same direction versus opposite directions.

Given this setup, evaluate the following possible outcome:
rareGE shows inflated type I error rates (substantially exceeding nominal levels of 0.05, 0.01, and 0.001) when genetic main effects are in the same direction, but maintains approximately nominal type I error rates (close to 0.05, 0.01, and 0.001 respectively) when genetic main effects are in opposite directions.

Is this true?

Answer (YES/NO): NO